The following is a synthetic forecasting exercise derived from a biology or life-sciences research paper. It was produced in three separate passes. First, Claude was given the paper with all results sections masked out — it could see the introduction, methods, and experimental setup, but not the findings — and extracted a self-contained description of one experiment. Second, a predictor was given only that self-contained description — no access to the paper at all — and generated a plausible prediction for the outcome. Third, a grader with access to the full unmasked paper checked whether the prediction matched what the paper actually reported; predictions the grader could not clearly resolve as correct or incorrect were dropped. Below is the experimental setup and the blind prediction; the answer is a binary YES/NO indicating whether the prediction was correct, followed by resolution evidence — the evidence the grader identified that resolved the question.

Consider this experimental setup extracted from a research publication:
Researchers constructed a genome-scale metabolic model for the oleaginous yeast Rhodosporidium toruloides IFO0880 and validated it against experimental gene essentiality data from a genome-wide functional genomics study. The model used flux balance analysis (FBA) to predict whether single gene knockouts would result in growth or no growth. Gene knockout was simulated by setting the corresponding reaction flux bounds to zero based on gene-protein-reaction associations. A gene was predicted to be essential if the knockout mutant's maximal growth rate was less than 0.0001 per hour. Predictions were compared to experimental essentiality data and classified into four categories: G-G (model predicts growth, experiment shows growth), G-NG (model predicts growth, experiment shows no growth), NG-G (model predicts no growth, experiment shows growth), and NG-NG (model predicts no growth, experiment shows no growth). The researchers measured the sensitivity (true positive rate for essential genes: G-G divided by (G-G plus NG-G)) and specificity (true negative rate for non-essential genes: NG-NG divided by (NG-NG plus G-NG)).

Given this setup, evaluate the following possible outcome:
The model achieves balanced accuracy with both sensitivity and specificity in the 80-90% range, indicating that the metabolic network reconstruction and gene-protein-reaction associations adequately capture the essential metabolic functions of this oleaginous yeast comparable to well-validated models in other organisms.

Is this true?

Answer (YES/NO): NO